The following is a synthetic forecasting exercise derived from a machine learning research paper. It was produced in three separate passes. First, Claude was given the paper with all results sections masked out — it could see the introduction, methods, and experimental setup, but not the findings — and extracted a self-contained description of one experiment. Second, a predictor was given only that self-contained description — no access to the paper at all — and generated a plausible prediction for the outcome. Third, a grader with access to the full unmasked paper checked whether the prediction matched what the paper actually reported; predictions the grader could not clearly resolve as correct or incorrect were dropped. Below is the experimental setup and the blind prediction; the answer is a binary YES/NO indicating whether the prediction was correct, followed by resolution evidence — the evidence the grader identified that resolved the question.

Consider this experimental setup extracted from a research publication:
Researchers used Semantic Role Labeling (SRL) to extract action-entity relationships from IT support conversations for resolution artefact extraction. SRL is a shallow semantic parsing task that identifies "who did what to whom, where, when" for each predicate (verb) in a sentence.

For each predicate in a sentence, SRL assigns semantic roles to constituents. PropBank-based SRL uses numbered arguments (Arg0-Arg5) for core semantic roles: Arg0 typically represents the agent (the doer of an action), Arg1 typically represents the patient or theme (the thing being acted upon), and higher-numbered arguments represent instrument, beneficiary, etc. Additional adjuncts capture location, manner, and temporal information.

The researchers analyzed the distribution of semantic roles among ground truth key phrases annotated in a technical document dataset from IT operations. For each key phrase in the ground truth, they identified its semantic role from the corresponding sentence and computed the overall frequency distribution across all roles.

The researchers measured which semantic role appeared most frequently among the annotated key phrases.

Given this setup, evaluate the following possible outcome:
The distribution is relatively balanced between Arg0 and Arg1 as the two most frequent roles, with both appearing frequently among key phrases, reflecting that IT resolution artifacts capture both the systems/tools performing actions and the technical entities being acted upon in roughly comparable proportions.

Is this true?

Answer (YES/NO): NO